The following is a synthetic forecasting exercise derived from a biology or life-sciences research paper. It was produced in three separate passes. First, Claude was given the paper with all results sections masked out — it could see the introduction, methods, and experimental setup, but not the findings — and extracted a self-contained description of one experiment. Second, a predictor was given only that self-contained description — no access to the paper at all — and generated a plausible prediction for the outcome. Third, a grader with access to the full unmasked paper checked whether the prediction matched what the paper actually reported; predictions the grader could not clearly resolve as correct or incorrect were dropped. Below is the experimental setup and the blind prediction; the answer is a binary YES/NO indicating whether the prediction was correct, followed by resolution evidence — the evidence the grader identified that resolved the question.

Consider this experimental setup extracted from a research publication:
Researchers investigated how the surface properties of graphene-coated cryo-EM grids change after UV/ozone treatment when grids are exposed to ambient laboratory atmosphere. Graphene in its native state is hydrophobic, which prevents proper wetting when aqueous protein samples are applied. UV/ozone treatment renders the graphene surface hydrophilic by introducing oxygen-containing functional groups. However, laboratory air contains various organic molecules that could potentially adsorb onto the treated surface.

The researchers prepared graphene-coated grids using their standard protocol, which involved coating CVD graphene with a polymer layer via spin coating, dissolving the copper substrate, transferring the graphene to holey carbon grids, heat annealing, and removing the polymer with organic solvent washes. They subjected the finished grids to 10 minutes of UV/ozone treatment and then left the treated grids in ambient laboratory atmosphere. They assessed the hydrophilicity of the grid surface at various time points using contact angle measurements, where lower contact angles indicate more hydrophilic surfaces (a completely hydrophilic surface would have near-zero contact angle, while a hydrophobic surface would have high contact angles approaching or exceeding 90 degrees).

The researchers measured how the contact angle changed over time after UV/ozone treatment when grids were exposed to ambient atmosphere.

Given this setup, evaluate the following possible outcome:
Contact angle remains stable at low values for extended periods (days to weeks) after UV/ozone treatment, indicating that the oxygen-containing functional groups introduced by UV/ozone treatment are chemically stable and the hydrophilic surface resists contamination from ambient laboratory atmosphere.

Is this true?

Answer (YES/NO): NO